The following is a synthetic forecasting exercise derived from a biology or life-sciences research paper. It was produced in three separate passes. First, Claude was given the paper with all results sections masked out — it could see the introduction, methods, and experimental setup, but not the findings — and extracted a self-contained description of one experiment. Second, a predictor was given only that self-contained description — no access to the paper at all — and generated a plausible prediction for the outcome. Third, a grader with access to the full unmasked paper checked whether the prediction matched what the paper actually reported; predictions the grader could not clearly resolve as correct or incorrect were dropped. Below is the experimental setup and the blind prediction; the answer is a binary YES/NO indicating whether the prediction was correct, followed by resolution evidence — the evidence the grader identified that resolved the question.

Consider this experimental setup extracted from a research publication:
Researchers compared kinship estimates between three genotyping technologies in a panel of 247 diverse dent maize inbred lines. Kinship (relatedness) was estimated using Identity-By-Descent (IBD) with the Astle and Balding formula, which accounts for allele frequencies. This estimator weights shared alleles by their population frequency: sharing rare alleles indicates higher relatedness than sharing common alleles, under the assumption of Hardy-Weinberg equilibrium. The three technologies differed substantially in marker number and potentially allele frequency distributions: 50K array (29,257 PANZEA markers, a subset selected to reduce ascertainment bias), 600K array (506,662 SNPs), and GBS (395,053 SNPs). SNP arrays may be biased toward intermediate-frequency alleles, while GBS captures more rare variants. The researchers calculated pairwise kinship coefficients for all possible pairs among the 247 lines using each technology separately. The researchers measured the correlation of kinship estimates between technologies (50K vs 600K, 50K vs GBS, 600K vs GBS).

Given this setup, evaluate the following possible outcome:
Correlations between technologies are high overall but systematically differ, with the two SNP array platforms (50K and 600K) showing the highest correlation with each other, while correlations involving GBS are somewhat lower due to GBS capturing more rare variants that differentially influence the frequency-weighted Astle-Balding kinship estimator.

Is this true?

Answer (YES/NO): YES